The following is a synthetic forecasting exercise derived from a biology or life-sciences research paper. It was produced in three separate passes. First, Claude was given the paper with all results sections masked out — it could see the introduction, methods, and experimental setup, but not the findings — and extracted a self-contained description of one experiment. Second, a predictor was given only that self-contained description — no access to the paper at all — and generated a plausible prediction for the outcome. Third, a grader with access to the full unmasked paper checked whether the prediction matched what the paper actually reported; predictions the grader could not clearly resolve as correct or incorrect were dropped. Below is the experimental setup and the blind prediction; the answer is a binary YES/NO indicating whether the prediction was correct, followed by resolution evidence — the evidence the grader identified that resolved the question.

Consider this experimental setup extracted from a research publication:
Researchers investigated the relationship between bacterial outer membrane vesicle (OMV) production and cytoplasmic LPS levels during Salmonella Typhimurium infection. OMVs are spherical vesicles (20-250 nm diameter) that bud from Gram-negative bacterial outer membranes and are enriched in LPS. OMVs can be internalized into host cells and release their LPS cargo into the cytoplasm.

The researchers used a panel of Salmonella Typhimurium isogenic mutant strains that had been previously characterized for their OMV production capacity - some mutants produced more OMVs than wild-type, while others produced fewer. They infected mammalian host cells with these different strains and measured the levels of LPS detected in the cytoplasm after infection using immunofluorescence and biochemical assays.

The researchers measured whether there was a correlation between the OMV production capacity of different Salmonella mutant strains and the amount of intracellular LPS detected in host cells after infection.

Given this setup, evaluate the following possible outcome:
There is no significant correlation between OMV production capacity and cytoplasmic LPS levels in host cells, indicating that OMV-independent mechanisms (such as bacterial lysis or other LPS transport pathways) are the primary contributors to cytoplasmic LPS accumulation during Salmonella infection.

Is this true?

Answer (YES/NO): NO